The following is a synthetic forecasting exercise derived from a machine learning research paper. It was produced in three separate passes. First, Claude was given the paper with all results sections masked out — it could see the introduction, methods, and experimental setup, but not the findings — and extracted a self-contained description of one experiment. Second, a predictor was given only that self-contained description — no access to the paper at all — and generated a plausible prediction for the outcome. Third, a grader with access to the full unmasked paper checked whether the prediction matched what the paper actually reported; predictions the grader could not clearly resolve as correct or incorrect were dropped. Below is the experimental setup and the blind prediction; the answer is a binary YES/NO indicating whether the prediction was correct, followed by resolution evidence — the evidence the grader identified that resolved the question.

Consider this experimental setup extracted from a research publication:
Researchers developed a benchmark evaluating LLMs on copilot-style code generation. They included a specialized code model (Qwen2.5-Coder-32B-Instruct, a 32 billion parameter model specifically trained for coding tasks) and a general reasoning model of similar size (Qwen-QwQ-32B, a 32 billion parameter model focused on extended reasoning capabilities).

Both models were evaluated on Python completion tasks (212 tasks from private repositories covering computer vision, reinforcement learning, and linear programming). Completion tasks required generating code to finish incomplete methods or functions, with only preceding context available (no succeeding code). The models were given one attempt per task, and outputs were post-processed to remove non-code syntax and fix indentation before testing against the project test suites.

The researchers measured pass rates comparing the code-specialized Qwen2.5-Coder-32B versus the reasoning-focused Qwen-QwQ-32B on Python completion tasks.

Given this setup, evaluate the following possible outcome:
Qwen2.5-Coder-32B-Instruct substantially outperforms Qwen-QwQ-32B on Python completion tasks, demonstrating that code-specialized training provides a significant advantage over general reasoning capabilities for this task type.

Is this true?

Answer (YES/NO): YES